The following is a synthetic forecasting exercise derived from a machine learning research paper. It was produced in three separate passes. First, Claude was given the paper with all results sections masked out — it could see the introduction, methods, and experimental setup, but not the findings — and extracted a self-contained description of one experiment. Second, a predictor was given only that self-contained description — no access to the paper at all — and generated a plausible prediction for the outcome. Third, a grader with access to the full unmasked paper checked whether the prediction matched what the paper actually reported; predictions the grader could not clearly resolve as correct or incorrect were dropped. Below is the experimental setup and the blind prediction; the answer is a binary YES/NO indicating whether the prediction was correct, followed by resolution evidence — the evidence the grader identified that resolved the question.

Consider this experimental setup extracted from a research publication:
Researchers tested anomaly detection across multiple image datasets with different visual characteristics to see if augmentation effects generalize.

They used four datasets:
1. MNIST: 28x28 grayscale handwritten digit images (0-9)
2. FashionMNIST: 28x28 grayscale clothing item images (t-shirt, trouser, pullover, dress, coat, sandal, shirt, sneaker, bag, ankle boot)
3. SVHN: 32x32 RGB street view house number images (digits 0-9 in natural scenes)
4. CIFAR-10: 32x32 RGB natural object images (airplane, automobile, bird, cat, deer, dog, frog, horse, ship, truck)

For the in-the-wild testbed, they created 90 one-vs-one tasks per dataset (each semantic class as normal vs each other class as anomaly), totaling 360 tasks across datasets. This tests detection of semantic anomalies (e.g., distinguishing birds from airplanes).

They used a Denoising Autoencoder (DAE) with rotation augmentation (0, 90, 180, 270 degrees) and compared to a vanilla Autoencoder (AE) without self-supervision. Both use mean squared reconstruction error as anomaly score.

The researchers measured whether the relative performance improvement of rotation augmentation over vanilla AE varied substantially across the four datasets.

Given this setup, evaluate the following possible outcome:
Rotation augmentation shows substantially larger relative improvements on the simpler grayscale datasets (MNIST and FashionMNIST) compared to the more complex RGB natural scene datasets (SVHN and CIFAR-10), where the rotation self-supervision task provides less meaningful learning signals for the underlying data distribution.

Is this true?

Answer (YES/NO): NO